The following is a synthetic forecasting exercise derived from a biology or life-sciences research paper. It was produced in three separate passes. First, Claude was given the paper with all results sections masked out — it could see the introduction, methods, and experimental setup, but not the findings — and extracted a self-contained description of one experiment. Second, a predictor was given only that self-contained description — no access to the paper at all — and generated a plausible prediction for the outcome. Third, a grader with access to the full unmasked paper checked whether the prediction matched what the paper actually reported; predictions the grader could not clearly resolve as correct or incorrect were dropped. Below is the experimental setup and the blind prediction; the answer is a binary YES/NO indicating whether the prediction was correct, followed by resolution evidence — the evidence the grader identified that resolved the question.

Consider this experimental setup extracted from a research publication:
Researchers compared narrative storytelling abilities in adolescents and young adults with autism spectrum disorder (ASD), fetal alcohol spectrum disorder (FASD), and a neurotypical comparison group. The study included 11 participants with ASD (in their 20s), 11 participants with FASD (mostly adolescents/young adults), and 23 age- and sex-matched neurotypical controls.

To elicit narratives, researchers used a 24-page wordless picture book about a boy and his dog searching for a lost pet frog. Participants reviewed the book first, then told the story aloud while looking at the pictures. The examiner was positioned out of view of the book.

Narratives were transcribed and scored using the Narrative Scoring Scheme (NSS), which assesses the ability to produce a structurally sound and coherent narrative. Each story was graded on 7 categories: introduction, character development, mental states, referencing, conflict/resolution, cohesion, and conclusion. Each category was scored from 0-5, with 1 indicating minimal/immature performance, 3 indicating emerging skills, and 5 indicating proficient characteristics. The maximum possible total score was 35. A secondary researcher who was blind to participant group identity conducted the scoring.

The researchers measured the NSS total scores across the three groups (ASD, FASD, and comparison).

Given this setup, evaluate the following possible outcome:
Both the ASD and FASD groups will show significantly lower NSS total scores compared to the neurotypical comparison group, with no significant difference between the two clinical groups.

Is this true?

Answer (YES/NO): NO